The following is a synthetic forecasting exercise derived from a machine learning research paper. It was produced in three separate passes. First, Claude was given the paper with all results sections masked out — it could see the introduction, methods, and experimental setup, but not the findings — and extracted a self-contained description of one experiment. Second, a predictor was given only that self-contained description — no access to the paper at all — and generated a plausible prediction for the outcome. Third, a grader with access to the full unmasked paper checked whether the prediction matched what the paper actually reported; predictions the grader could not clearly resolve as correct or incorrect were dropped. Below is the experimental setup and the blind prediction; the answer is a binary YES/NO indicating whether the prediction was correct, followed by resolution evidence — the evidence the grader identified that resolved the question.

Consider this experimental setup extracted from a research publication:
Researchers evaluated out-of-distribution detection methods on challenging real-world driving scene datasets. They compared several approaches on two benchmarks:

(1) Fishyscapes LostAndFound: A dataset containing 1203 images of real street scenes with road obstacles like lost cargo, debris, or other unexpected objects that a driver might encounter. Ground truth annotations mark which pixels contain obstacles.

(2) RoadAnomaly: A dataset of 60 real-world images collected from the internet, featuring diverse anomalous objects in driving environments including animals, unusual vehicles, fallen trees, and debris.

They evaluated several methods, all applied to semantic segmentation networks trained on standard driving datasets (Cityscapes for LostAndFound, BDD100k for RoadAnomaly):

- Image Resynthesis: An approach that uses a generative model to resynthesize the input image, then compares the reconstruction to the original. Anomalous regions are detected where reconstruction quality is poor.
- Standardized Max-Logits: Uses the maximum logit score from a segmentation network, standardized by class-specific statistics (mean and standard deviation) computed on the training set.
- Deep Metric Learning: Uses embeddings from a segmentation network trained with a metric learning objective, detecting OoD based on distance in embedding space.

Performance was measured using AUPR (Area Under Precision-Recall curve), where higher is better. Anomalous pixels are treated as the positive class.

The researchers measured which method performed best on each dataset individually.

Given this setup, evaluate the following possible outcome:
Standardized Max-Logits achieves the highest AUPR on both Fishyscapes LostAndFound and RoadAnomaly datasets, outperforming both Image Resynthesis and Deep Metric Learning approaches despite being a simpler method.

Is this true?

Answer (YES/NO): NO